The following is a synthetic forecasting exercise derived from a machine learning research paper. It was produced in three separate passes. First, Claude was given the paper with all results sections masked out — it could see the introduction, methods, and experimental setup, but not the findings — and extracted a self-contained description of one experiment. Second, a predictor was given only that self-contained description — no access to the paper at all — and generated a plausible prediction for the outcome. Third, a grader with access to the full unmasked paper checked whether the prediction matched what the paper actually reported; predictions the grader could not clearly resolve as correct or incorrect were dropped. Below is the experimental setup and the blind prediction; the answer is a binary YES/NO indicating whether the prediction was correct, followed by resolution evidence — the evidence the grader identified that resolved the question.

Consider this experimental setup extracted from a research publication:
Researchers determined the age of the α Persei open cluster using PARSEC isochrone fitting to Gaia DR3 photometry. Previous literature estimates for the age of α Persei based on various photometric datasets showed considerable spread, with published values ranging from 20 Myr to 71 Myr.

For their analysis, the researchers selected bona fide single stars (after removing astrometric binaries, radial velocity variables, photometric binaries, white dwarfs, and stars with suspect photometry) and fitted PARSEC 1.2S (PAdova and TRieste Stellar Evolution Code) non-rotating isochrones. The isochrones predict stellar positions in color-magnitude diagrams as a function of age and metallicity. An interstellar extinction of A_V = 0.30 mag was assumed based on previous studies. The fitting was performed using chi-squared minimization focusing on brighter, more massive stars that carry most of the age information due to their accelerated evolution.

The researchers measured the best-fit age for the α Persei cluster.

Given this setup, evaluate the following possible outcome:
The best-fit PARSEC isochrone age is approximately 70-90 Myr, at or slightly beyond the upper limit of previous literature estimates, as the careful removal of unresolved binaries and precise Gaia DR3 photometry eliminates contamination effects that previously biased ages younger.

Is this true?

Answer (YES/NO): NO